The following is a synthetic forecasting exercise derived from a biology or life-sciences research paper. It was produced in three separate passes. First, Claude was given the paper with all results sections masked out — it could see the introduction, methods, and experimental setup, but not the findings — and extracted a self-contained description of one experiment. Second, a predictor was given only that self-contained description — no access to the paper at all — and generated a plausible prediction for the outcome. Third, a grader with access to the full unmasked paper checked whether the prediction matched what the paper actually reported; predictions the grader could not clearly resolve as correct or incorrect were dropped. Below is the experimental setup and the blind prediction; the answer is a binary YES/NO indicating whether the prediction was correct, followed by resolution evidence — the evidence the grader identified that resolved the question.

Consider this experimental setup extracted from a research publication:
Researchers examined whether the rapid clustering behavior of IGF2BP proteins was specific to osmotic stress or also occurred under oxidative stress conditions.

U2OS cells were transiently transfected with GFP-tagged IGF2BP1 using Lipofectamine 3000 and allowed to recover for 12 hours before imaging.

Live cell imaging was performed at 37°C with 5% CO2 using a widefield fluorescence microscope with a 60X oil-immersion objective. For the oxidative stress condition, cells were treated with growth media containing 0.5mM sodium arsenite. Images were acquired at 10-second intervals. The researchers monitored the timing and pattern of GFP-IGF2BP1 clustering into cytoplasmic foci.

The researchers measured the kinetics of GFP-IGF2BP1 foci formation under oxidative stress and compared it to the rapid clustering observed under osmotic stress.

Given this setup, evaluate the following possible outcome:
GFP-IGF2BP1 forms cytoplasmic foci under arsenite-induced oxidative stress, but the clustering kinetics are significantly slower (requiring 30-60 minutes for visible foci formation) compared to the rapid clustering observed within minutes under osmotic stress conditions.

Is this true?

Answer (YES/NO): NO